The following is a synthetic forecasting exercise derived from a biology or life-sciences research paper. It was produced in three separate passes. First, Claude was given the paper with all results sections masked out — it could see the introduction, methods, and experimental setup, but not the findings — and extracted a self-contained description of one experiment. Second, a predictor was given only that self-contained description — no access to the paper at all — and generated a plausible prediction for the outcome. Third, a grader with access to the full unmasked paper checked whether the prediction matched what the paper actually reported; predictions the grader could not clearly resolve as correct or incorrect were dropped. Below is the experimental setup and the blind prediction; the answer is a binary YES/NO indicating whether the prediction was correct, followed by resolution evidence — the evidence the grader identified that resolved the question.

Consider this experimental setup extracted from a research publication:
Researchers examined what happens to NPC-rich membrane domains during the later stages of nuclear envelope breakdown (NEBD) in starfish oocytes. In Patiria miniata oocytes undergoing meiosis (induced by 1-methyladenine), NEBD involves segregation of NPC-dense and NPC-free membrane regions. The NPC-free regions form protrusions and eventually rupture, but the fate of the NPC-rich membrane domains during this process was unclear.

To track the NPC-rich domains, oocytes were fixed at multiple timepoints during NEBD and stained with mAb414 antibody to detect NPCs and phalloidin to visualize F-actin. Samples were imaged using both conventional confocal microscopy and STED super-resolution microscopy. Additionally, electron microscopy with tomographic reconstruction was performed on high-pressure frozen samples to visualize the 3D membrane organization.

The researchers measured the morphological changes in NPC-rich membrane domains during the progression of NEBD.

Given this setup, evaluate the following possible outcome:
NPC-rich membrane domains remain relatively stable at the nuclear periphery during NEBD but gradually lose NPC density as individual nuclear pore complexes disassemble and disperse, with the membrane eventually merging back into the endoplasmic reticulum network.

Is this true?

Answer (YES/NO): NO